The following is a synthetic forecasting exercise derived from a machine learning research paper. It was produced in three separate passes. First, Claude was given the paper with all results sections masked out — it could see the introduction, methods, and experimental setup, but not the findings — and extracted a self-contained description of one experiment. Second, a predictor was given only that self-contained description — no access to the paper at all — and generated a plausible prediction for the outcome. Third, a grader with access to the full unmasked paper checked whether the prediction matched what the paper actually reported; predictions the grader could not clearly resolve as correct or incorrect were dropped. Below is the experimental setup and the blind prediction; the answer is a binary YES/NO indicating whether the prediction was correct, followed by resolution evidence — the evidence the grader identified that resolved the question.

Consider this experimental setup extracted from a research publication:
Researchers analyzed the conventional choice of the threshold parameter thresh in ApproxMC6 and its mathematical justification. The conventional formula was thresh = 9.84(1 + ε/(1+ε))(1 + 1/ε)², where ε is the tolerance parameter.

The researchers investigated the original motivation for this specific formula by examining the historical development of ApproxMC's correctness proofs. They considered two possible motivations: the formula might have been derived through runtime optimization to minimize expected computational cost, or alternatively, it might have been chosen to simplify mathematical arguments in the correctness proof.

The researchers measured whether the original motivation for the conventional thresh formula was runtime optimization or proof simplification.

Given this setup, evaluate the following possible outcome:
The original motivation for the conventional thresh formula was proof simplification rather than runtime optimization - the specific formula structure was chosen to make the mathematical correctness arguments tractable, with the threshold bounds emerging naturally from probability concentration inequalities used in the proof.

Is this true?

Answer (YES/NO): YES